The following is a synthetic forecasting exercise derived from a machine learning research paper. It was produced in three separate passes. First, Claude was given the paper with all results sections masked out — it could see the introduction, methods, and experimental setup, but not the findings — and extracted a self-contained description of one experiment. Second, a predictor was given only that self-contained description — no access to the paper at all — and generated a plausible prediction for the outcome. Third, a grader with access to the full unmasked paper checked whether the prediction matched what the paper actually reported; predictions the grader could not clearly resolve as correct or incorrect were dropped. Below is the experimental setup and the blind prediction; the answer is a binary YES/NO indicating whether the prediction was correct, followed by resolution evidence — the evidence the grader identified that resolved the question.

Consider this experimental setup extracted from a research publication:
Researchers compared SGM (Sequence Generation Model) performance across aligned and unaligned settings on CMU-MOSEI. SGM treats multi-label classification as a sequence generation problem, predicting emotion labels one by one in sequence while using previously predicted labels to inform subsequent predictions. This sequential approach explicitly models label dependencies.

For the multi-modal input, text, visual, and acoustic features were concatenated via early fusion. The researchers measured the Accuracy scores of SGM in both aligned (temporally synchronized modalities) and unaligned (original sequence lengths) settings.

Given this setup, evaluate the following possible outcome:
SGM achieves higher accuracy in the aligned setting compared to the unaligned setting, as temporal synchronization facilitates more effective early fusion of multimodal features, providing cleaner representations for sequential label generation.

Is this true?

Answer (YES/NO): YES